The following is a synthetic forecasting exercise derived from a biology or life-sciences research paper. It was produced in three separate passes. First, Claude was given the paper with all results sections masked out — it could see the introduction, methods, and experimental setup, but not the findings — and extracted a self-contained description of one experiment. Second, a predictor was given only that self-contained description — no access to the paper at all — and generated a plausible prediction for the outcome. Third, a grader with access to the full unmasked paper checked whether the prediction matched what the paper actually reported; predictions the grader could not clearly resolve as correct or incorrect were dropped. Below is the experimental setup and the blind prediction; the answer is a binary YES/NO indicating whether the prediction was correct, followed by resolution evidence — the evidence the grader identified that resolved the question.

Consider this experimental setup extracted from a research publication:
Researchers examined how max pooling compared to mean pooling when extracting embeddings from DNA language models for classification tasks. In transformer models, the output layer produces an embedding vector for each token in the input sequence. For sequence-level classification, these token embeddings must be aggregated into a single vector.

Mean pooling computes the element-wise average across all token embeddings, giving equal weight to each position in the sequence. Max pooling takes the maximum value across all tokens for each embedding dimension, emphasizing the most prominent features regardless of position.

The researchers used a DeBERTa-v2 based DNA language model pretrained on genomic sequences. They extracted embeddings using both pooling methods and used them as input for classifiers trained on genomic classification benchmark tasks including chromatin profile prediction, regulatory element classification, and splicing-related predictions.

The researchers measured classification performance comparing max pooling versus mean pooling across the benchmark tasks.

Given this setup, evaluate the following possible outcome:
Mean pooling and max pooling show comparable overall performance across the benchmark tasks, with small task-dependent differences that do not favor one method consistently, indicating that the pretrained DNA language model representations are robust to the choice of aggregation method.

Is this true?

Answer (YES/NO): NO